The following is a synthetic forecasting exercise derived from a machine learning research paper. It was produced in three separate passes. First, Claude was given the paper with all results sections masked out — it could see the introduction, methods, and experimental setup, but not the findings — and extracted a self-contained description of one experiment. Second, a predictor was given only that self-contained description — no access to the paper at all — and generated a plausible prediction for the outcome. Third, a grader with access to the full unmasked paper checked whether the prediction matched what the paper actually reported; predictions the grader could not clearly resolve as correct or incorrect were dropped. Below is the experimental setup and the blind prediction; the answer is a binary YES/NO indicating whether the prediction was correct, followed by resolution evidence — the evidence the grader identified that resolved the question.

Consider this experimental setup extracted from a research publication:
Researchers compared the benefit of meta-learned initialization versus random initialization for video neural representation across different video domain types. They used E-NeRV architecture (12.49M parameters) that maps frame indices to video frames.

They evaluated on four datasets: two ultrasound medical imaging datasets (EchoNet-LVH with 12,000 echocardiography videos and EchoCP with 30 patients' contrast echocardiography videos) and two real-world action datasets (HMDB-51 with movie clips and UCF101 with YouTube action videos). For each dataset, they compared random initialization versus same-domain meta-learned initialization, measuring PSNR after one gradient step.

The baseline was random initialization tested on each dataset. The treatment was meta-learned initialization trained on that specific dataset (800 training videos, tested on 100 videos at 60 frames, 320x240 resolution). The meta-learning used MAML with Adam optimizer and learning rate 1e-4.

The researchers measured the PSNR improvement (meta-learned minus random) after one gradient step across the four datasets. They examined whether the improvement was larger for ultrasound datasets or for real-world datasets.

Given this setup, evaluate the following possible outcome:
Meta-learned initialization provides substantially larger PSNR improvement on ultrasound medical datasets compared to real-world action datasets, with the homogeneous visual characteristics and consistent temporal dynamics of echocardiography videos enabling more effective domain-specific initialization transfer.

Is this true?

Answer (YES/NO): YES